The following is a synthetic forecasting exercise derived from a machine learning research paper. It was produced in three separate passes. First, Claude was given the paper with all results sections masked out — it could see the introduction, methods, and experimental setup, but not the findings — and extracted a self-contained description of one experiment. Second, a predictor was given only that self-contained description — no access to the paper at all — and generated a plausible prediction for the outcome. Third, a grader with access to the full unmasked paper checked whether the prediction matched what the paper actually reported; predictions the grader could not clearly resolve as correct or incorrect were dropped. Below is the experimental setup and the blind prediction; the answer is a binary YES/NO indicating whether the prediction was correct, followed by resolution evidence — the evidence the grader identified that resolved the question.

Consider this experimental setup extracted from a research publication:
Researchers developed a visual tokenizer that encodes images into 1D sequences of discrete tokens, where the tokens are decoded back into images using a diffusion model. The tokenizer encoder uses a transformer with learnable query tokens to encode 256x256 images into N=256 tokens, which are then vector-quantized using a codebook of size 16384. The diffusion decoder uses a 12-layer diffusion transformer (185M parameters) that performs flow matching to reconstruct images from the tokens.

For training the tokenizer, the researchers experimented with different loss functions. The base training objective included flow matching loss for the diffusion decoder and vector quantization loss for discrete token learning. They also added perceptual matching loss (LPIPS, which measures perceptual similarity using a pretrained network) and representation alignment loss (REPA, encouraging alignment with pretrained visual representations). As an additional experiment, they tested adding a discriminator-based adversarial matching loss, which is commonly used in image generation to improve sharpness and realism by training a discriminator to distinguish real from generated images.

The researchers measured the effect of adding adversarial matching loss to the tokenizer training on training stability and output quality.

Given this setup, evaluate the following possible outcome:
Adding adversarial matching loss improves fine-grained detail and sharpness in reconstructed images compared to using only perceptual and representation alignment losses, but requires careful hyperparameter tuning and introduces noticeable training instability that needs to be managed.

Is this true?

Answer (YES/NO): NO